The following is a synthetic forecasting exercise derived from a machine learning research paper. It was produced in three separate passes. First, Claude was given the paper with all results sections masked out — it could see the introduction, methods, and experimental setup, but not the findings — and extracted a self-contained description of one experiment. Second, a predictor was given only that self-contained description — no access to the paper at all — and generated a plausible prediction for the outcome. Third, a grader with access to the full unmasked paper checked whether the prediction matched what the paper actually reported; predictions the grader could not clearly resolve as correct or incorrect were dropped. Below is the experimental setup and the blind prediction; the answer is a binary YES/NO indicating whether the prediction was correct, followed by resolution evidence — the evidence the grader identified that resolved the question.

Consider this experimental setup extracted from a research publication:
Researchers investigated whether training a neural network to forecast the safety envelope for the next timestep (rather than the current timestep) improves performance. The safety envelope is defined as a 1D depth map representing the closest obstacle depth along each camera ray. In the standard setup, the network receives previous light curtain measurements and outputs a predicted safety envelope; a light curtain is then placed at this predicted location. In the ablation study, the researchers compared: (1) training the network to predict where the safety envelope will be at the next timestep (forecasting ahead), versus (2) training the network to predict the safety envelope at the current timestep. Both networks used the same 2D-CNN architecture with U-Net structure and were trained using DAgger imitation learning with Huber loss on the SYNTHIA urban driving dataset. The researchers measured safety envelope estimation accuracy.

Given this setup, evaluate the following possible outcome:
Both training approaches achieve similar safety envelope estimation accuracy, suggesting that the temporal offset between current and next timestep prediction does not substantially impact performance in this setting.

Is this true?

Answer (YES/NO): NO